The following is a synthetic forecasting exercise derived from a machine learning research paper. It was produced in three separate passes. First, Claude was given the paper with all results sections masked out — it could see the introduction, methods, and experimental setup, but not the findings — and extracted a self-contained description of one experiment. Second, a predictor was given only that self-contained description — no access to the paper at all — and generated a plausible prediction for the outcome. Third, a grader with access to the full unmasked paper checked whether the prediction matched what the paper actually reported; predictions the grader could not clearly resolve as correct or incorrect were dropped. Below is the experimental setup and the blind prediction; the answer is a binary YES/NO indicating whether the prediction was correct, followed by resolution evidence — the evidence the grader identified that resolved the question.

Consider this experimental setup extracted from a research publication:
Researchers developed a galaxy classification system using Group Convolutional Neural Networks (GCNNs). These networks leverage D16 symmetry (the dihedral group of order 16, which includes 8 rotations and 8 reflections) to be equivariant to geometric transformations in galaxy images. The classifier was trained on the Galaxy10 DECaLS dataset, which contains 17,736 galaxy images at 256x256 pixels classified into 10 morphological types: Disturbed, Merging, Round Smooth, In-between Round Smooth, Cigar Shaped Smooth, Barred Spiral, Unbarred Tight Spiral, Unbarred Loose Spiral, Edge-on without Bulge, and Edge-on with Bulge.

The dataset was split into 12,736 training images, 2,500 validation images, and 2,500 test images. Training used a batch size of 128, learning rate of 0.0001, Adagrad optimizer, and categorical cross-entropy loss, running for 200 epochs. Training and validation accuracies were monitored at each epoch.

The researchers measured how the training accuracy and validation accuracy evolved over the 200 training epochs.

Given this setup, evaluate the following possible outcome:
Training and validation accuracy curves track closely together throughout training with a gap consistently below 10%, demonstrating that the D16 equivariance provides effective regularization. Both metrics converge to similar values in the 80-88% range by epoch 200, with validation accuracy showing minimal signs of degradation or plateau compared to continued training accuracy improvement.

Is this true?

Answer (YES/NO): NO